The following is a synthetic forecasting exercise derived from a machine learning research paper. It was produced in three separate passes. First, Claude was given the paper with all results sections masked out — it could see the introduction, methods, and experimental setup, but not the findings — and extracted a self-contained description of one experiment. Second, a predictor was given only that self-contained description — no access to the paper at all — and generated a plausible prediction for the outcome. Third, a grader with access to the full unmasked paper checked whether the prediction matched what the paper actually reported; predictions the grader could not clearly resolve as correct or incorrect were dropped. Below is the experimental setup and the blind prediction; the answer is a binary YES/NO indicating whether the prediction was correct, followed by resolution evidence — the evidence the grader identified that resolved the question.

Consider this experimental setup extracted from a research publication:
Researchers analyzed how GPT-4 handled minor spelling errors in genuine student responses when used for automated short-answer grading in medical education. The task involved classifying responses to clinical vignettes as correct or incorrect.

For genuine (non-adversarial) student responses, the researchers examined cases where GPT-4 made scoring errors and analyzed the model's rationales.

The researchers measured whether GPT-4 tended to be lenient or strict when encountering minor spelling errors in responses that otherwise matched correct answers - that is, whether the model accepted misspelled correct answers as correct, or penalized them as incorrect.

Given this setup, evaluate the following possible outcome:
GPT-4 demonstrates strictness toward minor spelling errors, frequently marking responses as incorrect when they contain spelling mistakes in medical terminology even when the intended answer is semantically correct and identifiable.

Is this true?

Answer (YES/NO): YES